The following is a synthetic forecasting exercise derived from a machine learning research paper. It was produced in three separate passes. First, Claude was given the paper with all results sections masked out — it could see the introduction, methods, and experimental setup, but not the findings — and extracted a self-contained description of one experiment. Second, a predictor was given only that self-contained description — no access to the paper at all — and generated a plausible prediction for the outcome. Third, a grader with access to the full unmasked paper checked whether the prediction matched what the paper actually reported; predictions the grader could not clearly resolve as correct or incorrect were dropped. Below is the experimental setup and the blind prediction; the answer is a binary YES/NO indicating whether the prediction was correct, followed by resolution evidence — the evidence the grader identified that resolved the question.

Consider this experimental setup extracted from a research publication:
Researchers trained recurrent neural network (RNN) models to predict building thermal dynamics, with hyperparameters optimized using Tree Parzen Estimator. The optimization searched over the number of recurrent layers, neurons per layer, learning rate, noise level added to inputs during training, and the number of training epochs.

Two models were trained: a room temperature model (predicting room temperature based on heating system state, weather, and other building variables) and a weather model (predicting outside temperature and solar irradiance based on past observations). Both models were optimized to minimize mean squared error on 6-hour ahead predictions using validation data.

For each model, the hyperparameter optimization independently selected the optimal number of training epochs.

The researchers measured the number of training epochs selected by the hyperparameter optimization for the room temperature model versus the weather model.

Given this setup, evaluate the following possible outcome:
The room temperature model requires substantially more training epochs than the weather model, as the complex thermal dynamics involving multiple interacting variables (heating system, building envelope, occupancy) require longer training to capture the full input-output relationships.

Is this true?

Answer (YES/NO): NO